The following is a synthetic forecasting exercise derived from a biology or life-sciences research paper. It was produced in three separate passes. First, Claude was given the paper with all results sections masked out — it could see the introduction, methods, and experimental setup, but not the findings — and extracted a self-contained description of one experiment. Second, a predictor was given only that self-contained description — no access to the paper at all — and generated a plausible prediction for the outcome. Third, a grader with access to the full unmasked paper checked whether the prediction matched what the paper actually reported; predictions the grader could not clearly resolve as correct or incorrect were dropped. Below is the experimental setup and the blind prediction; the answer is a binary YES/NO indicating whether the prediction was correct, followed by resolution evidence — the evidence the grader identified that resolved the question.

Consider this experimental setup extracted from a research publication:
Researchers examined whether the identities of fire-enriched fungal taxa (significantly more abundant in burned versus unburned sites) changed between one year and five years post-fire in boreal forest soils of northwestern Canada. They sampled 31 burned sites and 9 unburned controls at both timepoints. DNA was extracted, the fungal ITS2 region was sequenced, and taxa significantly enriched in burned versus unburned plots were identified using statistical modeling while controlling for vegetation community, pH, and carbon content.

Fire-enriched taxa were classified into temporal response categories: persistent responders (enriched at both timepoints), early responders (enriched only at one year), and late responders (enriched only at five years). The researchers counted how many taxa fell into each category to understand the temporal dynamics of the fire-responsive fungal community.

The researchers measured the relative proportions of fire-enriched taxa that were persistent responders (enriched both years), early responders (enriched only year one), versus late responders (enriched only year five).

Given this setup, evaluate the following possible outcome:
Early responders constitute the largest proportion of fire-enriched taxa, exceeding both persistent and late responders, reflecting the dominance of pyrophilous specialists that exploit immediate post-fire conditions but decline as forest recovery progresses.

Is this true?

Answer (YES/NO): NO